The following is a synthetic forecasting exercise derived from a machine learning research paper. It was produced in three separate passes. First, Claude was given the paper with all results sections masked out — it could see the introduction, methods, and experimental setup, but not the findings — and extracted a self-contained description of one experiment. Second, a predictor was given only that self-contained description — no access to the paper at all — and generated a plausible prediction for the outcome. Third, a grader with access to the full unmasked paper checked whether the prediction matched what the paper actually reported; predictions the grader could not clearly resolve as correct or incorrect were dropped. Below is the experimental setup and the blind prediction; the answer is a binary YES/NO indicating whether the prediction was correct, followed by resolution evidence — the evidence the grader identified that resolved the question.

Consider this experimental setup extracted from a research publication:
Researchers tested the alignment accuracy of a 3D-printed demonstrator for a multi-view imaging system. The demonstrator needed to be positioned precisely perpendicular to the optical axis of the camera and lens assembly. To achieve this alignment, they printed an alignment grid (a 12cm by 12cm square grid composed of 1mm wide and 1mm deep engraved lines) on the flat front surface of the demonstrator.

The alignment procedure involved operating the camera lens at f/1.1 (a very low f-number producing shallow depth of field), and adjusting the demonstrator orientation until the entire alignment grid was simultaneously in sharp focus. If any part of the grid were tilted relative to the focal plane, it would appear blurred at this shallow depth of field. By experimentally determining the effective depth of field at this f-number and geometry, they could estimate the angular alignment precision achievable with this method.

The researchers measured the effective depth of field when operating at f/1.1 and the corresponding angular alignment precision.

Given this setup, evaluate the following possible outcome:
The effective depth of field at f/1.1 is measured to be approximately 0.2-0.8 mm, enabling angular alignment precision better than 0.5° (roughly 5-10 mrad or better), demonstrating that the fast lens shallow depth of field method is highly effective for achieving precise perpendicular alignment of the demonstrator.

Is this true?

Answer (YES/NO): NO